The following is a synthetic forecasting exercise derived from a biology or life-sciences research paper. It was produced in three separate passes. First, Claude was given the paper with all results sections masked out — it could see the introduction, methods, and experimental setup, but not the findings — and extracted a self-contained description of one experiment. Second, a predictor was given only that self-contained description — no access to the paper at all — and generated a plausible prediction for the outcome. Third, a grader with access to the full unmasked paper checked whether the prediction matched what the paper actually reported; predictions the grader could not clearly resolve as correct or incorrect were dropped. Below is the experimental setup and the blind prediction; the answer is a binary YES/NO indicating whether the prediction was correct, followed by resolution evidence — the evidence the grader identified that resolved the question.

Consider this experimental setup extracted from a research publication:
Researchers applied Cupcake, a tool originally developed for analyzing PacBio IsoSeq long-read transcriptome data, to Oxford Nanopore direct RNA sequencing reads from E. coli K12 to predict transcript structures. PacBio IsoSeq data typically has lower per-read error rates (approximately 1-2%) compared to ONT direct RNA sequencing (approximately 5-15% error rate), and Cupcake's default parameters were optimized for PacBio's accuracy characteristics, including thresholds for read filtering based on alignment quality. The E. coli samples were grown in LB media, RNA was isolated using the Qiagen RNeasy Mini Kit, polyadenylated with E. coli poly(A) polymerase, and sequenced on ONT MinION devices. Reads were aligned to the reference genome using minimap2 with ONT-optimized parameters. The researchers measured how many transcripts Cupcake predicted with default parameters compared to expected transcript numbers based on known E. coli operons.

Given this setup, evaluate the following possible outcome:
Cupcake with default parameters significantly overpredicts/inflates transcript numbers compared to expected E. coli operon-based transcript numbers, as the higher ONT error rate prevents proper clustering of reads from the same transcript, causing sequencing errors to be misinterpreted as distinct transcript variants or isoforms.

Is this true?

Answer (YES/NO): NO